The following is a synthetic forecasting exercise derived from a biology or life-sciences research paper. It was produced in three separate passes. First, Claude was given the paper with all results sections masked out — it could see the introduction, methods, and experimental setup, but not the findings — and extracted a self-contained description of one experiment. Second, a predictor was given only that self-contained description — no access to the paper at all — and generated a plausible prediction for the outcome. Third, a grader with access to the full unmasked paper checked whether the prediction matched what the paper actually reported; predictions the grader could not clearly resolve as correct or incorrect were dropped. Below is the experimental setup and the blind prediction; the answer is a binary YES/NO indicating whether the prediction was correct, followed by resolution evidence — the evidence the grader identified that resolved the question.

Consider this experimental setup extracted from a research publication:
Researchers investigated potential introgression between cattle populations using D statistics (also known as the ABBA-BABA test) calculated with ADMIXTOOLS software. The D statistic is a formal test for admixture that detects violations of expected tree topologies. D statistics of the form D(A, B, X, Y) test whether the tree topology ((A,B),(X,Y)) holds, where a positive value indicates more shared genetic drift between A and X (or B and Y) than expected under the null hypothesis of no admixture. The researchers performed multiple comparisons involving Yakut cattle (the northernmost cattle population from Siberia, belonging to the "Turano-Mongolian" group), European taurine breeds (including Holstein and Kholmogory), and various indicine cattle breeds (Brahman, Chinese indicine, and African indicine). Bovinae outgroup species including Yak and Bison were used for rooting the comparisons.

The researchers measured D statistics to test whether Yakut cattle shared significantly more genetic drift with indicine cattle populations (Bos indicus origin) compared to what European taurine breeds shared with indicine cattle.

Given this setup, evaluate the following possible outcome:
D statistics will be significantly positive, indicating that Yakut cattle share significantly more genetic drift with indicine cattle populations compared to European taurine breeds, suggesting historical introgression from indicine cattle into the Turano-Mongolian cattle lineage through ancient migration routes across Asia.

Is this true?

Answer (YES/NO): NO